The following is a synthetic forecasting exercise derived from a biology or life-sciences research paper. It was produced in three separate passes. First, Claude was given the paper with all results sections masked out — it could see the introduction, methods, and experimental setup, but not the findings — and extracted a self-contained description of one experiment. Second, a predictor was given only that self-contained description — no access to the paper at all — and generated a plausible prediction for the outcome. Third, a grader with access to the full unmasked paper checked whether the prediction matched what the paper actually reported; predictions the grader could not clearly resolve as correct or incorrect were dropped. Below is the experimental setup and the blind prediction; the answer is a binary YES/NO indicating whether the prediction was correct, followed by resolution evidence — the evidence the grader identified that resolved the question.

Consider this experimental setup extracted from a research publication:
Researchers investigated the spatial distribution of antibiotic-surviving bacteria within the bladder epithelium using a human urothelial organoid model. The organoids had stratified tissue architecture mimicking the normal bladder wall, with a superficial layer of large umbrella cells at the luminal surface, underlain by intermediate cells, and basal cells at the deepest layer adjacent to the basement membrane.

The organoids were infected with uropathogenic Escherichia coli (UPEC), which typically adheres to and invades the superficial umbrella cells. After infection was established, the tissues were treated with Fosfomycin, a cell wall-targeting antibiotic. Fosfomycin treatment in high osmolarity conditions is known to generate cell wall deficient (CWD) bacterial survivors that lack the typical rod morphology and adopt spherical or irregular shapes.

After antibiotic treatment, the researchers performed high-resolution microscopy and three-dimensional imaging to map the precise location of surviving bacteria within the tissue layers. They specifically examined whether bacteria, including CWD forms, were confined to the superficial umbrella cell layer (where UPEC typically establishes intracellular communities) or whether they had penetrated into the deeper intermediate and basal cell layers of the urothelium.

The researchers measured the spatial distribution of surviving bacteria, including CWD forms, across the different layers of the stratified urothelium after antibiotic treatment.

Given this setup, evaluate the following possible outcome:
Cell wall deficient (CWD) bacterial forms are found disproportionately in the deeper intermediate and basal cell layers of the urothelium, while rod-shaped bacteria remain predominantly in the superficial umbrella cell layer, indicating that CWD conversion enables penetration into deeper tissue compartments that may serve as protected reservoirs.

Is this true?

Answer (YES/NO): NO